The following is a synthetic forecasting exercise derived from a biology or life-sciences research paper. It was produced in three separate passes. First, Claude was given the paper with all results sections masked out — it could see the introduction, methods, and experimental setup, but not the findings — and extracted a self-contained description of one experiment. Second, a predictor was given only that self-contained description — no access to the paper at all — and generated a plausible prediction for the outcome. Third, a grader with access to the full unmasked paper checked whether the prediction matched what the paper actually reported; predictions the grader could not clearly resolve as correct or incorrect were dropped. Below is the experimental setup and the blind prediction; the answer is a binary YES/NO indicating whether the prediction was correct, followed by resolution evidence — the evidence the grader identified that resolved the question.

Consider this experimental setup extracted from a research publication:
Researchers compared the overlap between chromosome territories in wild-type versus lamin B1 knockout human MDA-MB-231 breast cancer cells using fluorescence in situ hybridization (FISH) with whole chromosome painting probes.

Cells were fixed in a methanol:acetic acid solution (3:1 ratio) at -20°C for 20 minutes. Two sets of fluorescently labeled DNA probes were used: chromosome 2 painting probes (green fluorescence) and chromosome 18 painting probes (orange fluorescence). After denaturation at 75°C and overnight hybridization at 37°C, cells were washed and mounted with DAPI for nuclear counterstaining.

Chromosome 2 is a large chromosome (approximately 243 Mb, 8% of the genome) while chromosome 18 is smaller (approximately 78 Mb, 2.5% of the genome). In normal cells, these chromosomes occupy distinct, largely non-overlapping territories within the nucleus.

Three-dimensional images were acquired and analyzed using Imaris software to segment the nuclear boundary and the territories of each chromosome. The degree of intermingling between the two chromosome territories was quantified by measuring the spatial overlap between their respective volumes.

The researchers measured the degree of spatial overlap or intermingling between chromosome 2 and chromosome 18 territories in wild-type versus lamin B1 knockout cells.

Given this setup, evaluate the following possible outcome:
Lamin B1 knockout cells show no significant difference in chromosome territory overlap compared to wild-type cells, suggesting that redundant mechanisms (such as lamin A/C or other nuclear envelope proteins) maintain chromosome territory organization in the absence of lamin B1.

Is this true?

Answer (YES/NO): NO